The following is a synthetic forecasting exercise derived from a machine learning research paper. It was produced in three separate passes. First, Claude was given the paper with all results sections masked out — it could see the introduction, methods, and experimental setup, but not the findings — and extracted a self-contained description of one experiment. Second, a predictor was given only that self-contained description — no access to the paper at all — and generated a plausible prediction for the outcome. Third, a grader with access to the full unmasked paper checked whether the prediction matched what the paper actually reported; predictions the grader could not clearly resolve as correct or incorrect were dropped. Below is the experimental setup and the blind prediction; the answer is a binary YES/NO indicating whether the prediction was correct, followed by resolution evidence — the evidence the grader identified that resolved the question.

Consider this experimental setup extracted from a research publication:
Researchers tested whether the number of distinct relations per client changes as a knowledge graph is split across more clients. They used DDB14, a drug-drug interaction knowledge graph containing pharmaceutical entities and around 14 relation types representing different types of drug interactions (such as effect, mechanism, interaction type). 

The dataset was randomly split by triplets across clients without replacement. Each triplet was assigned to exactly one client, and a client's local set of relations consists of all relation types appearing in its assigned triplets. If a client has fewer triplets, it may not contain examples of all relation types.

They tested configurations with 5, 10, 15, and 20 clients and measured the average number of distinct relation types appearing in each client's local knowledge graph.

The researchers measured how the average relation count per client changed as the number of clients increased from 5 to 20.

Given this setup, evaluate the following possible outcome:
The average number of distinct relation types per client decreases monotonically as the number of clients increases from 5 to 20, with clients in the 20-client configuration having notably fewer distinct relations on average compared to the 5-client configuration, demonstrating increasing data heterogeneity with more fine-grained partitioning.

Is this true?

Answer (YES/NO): NO